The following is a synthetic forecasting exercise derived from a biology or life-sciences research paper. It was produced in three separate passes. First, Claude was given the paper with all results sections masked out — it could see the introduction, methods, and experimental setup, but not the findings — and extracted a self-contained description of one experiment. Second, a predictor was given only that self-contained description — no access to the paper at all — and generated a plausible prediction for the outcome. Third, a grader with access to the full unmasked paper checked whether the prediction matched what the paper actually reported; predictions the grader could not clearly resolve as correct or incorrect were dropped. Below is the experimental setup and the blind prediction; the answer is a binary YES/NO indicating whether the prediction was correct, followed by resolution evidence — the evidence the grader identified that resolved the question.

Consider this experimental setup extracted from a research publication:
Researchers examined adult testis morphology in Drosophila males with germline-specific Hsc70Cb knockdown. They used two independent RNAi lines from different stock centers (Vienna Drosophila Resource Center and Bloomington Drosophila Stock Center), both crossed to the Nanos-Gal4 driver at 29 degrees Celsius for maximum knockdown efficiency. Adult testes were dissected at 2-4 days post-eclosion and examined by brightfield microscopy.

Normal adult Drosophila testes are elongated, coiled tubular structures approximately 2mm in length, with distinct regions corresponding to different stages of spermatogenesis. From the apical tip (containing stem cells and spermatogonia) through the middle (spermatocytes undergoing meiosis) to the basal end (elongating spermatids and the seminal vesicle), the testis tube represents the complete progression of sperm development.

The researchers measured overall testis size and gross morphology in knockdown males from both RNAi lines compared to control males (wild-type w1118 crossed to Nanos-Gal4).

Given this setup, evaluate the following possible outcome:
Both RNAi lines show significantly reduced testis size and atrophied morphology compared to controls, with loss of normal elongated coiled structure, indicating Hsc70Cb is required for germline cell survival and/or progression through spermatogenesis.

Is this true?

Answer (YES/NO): NO